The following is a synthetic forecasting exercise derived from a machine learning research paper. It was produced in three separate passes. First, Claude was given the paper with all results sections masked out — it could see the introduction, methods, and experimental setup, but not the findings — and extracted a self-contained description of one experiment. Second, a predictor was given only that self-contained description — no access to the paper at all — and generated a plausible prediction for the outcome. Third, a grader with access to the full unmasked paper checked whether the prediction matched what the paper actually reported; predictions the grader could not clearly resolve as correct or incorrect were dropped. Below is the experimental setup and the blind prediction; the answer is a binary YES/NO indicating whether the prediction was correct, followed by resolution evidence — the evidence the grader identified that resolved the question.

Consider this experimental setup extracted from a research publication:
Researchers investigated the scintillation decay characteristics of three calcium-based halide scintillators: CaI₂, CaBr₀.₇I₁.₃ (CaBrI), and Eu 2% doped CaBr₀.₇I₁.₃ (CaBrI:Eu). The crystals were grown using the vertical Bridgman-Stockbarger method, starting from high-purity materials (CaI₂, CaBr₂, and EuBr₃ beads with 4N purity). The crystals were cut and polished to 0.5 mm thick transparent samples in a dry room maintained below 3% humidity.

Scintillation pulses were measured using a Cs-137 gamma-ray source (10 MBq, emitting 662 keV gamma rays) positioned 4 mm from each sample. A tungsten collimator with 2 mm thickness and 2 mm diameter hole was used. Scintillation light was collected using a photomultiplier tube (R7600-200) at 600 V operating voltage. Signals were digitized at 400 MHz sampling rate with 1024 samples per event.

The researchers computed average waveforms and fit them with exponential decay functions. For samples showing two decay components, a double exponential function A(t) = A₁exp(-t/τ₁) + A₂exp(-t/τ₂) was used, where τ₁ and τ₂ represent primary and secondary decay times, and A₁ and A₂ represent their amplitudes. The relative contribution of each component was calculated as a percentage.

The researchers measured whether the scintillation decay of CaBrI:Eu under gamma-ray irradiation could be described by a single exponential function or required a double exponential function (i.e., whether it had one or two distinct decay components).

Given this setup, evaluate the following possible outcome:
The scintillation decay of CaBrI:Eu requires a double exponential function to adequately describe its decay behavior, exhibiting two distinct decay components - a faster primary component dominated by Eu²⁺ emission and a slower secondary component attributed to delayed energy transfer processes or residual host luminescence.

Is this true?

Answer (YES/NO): NO